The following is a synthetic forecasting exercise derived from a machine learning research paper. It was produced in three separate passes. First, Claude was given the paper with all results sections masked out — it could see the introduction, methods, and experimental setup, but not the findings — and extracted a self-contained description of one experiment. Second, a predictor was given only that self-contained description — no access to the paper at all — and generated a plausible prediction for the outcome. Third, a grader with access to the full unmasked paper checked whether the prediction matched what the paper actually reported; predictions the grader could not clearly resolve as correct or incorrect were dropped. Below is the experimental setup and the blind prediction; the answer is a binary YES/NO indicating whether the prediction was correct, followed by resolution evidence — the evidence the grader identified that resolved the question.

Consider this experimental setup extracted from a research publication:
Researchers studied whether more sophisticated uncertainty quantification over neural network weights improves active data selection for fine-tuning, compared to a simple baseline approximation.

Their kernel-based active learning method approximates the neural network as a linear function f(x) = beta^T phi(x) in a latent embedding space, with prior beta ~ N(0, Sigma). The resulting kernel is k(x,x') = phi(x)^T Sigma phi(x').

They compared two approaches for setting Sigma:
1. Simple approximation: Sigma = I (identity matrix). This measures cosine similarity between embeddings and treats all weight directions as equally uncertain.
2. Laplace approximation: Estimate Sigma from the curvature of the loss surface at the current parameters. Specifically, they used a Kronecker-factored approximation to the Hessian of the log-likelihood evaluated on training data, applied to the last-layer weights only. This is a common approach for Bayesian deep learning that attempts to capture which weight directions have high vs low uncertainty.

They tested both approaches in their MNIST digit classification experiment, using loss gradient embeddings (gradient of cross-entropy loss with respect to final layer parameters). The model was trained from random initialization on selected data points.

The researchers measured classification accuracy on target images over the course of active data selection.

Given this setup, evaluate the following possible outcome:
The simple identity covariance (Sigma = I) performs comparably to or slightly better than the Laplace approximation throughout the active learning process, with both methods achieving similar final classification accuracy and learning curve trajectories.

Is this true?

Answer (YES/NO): YES